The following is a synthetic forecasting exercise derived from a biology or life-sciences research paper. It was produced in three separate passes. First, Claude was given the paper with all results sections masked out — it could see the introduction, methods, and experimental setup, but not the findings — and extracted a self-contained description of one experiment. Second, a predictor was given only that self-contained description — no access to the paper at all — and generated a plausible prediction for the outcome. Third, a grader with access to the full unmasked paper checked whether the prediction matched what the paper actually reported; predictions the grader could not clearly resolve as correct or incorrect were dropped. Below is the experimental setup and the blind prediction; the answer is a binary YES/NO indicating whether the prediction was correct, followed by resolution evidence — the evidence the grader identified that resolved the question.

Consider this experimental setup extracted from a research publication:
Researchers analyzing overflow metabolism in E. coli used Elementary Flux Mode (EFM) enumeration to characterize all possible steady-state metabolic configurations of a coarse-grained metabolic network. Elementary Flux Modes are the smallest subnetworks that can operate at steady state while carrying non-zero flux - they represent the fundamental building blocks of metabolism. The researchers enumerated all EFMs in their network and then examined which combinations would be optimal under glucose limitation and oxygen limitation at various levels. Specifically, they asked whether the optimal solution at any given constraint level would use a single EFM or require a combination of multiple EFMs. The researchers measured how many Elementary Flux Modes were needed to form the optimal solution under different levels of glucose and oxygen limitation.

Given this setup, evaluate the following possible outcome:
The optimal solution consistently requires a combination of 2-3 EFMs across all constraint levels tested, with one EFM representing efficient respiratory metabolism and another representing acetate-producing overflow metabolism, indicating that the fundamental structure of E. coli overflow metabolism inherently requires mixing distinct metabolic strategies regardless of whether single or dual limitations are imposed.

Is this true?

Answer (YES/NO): NO